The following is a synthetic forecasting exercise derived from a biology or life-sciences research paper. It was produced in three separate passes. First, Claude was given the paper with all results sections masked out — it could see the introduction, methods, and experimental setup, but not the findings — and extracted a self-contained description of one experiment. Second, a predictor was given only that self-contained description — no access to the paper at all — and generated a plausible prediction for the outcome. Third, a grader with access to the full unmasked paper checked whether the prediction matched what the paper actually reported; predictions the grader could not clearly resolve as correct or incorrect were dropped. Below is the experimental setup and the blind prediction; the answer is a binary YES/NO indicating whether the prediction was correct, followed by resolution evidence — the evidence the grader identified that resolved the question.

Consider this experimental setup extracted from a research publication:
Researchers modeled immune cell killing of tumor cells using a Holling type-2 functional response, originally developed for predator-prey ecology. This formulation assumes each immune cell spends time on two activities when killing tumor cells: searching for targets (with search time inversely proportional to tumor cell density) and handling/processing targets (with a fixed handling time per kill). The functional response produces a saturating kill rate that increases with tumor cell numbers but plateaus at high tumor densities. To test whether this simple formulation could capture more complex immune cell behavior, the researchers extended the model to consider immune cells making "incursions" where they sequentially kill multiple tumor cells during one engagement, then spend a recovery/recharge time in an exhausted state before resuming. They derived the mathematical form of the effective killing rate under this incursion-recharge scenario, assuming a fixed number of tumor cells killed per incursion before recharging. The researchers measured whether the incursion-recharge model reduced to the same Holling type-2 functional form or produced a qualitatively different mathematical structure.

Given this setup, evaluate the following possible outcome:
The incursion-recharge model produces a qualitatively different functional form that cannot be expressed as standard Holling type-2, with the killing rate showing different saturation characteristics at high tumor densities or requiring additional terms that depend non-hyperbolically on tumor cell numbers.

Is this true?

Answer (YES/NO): NO